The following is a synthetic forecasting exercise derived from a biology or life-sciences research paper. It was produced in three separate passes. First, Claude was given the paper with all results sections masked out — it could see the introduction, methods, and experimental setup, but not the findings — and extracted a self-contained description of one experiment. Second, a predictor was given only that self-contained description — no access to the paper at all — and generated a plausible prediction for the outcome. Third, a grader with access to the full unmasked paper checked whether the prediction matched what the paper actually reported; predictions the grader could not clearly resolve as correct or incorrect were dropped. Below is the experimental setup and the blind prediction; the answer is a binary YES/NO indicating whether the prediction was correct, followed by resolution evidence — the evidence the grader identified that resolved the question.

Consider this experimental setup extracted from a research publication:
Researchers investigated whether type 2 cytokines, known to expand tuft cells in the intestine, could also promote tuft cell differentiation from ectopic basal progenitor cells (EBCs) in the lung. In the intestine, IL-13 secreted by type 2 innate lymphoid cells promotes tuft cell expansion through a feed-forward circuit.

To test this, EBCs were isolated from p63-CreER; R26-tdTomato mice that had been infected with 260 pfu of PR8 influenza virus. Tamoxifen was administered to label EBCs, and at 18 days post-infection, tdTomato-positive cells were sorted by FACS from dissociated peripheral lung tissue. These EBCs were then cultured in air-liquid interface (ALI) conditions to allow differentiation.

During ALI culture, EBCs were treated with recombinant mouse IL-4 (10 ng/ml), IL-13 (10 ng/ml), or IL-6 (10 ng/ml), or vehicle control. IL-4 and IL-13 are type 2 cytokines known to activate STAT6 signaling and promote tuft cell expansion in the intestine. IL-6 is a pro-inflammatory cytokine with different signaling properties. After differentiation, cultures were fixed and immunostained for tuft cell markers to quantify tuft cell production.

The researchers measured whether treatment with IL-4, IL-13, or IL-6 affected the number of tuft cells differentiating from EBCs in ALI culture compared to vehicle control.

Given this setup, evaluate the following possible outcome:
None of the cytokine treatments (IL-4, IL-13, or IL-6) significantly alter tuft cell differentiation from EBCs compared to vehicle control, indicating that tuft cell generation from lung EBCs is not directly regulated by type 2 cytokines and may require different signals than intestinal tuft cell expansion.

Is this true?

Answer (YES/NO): NO